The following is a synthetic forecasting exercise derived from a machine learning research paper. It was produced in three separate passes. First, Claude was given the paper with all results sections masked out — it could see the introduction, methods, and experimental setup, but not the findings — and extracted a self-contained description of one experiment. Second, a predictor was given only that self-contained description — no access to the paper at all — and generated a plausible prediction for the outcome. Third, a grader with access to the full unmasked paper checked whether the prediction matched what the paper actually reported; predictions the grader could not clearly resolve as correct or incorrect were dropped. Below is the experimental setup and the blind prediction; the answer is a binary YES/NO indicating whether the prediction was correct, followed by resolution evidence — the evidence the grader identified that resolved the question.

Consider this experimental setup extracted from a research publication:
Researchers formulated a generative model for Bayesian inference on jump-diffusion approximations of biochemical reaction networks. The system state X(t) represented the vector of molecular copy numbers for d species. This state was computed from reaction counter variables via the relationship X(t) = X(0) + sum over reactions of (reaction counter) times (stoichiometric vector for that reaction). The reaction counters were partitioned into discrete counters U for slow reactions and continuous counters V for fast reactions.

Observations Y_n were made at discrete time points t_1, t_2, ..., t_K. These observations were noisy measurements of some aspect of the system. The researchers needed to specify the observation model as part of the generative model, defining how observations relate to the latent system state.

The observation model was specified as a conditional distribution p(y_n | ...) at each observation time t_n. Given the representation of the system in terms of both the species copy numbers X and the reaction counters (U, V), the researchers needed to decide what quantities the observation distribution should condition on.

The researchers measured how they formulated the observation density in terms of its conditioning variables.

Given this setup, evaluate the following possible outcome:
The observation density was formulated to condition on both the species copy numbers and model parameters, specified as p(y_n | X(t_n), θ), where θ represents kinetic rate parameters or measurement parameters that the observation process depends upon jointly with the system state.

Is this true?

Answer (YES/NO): NO